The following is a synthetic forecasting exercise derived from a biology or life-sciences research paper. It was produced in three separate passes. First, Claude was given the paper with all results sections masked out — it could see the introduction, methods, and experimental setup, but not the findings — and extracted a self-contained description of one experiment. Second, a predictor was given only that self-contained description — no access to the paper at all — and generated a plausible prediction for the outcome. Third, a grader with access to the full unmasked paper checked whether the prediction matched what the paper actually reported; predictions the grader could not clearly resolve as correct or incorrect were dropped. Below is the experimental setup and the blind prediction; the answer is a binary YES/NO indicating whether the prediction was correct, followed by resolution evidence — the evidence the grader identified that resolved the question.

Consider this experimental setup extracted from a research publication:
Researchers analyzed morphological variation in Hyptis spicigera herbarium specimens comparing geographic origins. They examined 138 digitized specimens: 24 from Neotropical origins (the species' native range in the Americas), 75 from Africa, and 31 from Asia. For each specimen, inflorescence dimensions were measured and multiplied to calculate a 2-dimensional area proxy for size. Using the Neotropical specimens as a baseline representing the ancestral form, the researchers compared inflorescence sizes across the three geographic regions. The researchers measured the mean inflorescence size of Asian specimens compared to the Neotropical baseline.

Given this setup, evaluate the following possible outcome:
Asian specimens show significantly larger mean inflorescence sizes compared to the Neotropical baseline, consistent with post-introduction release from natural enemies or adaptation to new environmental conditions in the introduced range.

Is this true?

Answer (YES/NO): NO